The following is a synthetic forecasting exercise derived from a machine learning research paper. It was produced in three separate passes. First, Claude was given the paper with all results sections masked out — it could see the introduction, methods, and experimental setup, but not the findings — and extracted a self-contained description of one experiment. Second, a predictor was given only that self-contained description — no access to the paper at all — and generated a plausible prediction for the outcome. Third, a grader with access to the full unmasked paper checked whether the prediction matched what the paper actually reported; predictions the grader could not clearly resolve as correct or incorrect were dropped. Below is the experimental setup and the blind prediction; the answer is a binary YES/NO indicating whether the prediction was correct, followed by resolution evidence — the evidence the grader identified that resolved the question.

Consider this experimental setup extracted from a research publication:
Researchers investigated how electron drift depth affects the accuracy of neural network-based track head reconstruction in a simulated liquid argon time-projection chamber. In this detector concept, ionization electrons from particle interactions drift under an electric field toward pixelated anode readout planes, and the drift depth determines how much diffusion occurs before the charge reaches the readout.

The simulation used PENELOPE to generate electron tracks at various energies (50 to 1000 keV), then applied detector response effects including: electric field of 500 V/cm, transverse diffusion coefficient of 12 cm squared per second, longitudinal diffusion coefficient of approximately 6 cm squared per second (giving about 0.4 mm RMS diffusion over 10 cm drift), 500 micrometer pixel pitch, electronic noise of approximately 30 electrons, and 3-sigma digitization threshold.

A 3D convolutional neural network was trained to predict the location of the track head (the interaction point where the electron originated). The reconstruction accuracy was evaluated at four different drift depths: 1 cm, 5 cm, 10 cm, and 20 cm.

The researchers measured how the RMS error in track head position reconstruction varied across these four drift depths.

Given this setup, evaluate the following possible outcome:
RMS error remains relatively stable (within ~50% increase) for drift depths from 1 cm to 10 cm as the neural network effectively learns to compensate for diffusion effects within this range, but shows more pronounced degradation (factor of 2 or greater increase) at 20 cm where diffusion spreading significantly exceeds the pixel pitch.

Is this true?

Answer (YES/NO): NO